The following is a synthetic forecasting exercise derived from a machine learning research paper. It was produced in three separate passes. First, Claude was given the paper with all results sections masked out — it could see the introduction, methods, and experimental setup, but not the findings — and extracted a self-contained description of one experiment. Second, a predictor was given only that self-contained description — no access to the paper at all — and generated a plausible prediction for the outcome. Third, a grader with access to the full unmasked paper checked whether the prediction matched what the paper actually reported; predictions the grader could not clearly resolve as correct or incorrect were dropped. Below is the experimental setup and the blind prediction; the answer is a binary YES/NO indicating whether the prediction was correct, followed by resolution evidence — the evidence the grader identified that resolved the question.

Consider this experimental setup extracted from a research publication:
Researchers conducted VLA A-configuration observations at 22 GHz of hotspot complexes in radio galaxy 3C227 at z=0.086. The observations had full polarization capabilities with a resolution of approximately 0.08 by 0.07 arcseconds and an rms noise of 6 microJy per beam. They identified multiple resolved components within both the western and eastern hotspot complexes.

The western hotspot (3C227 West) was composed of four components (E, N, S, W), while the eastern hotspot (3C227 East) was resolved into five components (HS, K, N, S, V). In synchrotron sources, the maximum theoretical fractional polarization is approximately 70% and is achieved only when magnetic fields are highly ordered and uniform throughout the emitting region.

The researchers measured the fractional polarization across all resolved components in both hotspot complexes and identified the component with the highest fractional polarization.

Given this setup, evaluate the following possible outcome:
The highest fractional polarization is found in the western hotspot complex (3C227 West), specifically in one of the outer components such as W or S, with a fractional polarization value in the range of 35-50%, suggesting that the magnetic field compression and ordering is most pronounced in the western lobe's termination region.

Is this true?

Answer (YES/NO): NO